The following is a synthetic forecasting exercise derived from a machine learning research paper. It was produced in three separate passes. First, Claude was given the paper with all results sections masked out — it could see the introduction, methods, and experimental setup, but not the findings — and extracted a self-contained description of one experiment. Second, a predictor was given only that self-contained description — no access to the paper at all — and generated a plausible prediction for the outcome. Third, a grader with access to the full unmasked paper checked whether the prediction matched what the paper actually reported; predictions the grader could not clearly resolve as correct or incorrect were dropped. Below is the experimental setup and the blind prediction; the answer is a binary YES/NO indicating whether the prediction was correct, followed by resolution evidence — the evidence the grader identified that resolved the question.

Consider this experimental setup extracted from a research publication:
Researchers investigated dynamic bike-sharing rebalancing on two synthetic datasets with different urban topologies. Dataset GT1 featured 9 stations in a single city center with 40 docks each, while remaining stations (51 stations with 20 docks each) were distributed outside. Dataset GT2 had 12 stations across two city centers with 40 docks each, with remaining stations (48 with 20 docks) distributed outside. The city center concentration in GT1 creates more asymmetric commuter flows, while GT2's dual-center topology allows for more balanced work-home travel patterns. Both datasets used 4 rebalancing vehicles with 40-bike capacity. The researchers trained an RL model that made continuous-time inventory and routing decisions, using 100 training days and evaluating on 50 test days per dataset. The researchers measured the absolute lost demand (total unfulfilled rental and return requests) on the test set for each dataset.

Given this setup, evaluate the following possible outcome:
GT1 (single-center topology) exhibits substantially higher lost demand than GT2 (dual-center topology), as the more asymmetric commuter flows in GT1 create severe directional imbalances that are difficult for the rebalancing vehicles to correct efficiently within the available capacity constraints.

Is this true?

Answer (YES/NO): YES